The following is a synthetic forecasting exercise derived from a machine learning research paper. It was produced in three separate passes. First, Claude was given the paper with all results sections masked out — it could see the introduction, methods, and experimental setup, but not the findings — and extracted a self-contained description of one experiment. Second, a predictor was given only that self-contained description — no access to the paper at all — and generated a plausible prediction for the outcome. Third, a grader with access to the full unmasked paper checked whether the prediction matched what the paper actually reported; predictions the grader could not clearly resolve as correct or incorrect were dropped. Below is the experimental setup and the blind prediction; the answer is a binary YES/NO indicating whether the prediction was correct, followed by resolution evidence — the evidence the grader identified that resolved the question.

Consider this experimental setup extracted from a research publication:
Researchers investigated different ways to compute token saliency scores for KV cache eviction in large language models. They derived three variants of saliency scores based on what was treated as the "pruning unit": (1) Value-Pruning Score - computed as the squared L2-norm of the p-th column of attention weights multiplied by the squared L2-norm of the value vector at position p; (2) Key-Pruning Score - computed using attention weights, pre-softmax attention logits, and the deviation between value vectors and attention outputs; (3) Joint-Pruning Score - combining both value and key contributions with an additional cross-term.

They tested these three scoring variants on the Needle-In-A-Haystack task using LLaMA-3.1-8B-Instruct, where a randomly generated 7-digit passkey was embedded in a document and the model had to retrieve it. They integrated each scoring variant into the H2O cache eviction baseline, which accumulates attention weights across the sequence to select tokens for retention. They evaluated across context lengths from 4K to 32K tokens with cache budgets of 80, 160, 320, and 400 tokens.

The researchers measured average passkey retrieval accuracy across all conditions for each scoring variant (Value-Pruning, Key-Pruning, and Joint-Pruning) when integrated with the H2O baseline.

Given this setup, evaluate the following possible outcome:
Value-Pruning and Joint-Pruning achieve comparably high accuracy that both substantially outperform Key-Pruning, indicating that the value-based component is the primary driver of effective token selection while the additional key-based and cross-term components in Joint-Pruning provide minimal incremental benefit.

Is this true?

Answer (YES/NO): NO